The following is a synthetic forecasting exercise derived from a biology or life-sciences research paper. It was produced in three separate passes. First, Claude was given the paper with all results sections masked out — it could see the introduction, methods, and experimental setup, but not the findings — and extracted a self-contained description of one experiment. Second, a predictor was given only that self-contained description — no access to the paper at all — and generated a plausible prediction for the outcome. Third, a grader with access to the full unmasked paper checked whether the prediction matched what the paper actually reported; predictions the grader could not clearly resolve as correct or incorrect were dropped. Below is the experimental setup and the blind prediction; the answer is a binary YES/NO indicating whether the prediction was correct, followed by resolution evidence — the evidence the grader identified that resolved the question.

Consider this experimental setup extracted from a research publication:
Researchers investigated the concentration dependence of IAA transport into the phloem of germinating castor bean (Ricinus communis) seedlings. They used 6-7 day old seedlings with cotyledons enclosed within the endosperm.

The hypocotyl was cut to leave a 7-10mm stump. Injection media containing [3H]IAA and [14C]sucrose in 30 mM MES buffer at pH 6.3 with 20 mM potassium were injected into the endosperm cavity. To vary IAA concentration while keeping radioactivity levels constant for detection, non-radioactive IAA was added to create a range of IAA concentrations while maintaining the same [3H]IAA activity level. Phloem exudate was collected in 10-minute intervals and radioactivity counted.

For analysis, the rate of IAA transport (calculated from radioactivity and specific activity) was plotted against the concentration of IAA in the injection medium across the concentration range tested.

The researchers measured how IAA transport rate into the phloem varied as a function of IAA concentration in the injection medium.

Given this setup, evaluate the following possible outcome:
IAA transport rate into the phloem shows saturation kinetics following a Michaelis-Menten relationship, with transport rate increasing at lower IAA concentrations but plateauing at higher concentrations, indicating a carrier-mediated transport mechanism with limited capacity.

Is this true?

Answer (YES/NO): NO